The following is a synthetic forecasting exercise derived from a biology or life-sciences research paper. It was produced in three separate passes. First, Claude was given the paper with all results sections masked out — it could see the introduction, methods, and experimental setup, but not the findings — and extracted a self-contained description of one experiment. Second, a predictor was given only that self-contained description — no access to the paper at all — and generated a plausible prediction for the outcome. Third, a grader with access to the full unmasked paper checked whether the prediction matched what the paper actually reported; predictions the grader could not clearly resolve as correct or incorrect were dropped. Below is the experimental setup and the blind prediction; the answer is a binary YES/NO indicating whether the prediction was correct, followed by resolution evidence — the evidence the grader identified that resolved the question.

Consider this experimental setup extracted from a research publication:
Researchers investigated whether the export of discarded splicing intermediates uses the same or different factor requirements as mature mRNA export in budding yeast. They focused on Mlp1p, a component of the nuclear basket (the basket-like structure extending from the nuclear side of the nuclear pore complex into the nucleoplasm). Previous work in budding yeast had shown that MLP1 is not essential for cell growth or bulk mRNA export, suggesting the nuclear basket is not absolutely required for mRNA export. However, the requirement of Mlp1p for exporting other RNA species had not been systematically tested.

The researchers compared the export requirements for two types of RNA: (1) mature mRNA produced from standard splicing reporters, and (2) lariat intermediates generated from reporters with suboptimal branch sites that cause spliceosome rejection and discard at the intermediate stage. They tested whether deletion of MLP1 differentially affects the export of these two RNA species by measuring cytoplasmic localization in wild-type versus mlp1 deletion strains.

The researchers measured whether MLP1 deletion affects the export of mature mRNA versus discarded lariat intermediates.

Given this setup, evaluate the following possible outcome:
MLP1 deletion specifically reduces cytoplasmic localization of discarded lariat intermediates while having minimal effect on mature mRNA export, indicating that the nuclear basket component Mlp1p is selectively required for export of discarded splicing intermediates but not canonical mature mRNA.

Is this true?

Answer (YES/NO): YES